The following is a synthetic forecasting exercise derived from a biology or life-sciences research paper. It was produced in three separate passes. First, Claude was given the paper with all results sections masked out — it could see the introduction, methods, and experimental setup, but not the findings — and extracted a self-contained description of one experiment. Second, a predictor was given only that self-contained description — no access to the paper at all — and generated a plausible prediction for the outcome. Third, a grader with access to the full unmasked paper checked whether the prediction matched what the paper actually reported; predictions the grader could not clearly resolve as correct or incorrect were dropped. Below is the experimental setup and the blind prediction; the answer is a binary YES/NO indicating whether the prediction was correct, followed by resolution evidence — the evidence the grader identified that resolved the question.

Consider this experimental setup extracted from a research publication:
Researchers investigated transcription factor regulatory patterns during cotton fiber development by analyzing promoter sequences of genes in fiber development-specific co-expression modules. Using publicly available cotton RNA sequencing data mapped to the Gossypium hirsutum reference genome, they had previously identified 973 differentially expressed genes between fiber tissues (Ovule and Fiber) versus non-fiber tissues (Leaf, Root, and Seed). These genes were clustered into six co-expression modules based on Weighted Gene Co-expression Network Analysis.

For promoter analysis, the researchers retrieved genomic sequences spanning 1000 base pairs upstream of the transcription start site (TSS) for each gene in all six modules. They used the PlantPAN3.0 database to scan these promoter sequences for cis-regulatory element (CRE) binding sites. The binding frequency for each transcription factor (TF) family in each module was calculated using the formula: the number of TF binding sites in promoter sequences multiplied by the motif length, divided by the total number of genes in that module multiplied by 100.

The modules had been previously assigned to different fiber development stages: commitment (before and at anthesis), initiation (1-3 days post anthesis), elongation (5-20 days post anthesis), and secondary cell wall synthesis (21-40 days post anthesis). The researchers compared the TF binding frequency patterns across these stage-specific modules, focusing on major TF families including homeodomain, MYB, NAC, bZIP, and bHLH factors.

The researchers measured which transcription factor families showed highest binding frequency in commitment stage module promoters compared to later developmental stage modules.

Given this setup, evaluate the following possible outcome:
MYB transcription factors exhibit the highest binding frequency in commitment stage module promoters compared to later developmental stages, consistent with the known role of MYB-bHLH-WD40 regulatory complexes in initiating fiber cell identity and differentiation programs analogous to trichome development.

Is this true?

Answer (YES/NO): NO